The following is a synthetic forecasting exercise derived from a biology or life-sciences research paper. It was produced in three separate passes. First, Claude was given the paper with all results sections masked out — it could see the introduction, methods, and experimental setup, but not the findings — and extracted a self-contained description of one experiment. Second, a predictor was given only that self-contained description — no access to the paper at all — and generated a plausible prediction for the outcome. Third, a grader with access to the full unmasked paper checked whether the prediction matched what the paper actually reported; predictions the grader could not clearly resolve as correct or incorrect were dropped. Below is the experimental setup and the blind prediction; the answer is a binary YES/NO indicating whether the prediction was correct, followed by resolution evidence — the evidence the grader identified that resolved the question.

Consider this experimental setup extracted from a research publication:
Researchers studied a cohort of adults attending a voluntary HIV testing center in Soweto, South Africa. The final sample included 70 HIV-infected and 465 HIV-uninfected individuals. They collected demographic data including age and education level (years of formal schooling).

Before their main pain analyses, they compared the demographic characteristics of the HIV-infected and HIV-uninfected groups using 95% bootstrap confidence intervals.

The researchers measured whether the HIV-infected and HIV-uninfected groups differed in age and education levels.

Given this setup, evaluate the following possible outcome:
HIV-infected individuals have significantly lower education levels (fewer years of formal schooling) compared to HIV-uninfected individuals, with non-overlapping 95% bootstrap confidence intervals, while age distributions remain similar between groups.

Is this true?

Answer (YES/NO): NO